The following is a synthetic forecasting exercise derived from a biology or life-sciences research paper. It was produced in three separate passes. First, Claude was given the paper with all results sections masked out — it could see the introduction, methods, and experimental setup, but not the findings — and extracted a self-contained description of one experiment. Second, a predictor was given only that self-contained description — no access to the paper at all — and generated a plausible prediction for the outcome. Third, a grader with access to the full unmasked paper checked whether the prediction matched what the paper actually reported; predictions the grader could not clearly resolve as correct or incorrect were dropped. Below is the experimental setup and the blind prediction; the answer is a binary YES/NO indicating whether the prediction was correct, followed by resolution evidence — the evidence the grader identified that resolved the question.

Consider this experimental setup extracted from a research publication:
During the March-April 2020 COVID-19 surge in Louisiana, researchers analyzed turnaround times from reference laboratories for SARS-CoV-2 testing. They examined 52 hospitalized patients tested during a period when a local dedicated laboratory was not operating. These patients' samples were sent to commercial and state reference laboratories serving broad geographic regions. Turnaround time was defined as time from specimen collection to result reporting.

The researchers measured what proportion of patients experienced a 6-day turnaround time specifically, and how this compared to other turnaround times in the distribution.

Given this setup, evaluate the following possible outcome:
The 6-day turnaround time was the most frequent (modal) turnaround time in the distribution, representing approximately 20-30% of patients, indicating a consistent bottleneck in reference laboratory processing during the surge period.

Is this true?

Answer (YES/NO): NO